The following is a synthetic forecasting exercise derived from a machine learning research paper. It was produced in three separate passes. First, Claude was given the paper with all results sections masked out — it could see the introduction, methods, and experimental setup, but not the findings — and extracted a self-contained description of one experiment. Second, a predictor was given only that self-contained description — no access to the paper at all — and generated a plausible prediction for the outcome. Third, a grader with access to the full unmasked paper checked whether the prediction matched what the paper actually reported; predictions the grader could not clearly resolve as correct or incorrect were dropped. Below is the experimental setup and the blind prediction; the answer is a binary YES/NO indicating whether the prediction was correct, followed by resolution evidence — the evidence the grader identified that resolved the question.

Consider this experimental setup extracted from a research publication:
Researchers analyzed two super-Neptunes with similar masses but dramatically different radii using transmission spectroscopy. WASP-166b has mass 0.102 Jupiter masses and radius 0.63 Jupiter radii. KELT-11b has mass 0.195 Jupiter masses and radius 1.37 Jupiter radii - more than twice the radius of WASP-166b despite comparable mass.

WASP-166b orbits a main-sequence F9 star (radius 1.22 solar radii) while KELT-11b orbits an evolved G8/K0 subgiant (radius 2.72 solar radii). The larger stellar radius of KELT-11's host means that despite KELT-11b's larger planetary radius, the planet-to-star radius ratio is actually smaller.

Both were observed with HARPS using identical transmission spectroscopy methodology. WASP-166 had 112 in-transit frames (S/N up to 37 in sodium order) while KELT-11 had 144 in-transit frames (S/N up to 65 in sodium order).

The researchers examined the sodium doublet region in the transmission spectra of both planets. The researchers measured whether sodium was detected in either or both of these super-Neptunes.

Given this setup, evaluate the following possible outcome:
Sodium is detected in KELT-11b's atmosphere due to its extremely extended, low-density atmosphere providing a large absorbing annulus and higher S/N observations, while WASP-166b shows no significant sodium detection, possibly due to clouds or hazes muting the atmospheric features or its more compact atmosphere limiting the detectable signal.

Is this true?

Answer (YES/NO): NO